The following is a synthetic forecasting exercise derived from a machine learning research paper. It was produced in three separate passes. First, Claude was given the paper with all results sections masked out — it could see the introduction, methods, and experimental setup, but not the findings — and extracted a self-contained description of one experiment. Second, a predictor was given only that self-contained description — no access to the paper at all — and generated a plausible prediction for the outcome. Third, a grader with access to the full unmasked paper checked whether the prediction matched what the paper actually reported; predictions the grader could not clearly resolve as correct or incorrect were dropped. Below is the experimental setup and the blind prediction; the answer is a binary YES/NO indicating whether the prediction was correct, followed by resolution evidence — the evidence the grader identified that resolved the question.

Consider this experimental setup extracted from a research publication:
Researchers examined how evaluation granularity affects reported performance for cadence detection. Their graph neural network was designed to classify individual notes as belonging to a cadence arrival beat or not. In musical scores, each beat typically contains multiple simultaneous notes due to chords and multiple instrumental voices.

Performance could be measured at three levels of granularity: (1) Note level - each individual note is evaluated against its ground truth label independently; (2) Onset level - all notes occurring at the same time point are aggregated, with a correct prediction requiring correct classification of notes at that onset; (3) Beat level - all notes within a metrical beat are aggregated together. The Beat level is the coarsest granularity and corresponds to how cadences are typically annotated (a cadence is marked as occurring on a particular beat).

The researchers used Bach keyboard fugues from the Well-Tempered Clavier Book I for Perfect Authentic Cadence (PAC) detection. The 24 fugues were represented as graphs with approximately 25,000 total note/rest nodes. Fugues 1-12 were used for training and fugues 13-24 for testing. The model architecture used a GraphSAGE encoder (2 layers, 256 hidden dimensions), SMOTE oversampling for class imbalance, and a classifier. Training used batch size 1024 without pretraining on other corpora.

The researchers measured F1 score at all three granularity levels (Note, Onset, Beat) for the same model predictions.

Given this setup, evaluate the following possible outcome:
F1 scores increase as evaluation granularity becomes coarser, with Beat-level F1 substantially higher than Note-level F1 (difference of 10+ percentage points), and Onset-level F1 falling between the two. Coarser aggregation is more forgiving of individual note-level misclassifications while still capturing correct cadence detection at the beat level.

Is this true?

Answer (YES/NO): NO